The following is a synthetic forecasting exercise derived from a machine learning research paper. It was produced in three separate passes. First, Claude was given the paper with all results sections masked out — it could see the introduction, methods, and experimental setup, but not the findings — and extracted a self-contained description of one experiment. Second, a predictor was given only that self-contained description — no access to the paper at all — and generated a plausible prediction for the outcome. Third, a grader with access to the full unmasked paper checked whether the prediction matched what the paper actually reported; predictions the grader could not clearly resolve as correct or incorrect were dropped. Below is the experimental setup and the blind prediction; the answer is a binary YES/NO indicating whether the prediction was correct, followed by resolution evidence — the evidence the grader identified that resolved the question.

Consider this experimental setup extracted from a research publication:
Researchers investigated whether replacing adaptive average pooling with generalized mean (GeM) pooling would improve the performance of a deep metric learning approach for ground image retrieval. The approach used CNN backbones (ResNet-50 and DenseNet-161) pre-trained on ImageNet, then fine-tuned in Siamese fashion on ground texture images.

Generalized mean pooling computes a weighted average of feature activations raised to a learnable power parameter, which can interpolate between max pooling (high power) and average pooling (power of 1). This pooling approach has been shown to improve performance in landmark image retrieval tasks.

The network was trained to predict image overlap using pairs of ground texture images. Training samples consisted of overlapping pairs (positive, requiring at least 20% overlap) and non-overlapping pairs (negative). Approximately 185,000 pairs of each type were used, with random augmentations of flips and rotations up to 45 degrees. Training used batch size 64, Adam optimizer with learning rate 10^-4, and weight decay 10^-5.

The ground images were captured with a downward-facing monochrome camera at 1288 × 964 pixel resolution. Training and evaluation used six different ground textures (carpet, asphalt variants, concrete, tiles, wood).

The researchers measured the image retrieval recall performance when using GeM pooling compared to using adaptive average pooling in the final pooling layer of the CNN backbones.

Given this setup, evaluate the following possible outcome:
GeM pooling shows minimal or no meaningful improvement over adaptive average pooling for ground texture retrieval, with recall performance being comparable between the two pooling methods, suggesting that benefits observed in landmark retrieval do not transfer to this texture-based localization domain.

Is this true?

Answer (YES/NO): NO